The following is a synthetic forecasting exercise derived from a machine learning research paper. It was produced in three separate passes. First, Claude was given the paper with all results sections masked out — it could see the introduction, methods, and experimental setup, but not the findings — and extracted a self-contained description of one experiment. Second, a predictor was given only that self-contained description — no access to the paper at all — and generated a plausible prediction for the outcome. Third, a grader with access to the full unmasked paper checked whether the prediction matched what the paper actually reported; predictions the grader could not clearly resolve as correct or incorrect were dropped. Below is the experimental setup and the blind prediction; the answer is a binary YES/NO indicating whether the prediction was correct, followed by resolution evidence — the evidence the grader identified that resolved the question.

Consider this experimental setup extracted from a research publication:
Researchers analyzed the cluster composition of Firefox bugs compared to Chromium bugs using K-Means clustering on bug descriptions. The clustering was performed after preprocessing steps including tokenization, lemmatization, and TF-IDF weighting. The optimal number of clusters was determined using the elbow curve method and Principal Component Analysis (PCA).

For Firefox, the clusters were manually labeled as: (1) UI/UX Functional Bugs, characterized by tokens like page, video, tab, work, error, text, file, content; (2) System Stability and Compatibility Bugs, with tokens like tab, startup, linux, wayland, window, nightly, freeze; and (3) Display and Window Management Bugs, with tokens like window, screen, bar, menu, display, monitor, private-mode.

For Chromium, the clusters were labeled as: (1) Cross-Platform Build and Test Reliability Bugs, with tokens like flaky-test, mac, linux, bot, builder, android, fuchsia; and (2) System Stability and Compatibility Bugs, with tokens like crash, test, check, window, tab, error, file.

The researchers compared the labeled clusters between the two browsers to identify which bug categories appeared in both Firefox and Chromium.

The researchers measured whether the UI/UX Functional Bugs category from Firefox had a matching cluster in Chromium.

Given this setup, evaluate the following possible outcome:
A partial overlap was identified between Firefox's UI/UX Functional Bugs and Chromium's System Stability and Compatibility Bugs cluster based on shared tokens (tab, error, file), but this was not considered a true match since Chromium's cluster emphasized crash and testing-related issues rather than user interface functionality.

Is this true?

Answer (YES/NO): NO